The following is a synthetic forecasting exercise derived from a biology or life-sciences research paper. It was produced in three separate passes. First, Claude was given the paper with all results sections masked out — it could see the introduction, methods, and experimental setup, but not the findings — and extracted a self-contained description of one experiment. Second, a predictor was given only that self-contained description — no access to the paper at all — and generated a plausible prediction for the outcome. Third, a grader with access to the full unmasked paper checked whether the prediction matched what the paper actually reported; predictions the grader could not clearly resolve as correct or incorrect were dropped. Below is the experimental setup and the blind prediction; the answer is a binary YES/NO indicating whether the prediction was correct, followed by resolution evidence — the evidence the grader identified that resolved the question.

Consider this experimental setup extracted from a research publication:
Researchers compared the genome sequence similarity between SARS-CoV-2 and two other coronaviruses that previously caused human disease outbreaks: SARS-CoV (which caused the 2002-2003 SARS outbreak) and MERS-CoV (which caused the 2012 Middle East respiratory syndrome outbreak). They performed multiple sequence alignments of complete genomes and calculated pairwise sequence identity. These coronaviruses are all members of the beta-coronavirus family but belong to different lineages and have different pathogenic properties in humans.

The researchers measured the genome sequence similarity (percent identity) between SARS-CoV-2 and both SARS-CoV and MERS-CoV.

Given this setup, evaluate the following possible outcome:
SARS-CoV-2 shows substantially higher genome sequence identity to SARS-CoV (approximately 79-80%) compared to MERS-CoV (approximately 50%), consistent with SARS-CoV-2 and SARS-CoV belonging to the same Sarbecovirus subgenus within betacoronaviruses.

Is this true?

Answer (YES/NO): NO